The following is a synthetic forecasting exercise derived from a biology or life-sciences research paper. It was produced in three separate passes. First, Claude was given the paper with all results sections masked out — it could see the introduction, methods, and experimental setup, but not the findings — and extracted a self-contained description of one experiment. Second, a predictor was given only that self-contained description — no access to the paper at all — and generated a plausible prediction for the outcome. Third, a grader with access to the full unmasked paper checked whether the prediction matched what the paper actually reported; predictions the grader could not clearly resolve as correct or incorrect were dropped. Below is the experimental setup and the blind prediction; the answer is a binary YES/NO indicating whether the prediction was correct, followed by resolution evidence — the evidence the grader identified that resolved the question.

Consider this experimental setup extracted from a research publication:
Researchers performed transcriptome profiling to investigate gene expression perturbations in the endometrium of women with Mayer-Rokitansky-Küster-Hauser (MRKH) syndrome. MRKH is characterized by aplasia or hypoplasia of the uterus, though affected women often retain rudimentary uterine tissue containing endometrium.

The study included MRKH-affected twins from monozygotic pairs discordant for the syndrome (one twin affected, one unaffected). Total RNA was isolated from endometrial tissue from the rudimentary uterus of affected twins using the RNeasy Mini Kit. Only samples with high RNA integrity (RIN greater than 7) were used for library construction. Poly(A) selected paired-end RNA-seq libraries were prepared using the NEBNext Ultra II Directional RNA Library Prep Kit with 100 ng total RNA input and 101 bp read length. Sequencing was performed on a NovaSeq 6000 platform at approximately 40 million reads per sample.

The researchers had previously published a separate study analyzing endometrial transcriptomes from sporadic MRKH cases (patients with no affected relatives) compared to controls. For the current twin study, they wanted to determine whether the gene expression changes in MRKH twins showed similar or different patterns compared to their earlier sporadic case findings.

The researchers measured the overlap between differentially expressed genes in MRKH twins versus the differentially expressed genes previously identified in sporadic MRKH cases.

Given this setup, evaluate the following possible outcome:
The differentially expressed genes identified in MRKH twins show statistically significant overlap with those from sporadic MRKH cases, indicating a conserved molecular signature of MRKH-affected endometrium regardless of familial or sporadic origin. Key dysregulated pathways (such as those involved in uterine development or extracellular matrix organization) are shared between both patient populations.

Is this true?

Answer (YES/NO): YES